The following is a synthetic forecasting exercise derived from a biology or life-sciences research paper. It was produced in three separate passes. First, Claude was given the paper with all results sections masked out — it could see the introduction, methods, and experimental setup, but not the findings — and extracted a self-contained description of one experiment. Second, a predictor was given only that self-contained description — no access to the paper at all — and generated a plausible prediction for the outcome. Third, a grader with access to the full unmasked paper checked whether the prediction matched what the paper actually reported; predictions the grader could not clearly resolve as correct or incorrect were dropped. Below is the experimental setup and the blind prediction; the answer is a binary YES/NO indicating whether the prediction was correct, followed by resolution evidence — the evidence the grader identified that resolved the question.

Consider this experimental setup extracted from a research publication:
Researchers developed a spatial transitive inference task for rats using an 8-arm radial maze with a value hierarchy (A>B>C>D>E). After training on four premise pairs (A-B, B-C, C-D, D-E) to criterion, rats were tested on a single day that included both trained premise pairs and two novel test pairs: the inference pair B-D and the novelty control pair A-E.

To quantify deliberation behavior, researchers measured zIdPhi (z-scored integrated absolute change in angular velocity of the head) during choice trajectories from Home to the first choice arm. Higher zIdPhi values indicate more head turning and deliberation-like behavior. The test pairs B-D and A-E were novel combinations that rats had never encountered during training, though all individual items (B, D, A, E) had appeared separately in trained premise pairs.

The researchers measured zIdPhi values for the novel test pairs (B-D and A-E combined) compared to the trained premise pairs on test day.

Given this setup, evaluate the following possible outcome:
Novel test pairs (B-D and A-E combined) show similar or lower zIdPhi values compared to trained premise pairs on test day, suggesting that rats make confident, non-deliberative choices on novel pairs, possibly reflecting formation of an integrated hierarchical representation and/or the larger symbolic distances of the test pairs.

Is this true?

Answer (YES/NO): NO